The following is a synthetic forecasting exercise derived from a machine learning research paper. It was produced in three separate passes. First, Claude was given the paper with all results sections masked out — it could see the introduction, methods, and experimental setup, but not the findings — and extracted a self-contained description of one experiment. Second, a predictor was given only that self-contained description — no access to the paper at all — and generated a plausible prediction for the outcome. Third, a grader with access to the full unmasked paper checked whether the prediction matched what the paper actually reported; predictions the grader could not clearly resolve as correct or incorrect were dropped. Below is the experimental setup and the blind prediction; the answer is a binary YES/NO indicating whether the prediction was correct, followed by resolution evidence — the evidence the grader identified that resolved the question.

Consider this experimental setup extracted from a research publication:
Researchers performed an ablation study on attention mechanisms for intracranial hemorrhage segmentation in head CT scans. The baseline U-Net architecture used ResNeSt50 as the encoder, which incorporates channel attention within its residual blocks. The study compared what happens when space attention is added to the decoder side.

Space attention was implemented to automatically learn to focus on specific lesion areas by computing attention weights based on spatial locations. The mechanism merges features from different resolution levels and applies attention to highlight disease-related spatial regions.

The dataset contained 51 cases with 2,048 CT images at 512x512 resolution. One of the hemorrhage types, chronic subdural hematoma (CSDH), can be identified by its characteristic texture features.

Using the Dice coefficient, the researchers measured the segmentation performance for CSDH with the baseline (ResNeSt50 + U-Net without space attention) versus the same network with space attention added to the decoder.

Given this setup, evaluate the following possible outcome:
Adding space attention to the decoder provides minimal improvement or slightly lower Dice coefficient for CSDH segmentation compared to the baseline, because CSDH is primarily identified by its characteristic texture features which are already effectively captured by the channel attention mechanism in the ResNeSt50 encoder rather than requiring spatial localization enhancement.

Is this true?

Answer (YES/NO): NO